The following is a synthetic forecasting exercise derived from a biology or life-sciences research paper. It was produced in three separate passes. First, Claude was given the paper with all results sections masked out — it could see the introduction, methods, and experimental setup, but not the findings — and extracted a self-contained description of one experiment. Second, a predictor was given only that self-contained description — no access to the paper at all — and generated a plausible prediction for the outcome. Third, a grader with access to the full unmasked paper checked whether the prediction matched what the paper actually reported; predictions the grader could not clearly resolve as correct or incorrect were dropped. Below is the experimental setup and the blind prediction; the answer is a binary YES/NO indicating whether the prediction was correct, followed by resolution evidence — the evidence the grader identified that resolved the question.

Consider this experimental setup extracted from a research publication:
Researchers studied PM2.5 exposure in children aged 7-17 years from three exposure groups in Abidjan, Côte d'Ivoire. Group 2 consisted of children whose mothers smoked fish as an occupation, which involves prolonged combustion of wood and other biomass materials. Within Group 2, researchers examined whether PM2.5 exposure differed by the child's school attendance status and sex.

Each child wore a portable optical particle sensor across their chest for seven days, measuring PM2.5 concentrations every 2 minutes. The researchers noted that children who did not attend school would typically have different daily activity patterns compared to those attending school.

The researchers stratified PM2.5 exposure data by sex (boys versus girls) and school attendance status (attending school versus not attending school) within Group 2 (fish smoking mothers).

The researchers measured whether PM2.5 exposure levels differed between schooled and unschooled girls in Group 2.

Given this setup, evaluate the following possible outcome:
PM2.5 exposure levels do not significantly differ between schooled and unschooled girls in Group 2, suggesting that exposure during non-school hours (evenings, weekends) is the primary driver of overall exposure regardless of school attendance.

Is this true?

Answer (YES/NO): NO